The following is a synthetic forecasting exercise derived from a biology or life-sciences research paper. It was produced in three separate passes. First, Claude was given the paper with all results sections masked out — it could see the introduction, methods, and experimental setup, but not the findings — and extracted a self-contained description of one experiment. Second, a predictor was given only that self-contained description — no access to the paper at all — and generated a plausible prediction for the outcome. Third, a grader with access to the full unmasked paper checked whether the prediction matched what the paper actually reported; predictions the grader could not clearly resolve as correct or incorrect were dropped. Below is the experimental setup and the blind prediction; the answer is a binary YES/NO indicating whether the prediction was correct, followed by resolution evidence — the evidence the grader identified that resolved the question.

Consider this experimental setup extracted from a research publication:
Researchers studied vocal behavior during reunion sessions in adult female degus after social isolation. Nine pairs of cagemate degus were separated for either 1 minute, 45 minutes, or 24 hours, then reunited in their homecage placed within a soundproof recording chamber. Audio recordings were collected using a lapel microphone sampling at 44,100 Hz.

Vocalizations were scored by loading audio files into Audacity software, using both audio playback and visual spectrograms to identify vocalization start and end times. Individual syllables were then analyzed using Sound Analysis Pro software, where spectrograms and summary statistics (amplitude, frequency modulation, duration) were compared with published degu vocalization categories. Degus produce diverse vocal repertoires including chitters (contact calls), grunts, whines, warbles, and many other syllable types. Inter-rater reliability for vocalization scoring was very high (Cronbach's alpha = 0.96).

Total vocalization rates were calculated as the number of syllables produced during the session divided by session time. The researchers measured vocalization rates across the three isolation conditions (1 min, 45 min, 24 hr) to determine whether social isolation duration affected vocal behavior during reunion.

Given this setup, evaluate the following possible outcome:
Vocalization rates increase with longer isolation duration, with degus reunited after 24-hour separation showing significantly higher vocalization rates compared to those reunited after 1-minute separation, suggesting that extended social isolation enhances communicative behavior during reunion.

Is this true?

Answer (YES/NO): YES